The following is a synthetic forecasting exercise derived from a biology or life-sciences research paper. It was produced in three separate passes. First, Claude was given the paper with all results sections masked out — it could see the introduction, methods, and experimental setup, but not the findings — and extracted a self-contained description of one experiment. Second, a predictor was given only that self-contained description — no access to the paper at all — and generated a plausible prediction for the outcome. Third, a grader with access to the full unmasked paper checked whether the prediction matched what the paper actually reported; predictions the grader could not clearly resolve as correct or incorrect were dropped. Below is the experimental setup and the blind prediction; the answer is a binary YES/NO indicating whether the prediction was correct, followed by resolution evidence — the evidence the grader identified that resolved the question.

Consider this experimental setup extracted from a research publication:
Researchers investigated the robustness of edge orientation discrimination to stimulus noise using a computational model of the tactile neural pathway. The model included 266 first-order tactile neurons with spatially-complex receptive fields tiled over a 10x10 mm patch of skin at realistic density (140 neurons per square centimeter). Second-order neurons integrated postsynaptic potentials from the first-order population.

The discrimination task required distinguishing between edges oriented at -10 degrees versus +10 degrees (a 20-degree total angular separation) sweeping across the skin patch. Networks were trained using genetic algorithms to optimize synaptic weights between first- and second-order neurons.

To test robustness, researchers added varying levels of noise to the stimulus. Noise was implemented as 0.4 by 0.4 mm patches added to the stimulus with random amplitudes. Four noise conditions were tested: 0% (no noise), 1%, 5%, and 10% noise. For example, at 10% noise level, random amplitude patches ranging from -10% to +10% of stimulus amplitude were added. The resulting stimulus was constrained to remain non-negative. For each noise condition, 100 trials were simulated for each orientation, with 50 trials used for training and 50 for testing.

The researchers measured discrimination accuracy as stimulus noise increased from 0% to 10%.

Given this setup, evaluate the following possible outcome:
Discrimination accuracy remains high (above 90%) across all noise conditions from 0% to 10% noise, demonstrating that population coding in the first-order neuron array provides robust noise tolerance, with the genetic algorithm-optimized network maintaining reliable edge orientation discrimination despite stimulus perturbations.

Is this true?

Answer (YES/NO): NO